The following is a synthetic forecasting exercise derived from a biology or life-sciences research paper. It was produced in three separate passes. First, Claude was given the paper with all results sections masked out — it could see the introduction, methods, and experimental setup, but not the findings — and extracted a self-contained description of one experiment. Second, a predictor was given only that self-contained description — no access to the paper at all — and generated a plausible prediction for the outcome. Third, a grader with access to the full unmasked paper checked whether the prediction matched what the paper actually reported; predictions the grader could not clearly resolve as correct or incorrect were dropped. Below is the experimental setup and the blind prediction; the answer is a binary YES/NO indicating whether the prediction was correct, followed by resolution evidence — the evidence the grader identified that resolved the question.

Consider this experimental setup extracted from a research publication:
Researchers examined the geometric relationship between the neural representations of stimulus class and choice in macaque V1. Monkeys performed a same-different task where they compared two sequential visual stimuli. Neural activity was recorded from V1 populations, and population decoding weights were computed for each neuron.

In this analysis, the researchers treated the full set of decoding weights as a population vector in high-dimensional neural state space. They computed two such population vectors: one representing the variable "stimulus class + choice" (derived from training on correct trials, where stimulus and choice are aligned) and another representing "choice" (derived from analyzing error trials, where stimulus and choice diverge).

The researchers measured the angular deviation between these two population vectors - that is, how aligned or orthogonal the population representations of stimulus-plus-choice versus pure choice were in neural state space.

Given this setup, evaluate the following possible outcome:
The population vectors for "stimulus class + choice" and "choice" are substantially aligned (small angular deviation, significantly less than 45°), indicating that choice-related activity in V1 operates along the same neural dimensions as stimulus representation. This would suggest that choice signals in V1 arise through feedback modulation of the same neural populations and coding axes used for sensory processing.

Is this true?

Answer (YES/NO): NO